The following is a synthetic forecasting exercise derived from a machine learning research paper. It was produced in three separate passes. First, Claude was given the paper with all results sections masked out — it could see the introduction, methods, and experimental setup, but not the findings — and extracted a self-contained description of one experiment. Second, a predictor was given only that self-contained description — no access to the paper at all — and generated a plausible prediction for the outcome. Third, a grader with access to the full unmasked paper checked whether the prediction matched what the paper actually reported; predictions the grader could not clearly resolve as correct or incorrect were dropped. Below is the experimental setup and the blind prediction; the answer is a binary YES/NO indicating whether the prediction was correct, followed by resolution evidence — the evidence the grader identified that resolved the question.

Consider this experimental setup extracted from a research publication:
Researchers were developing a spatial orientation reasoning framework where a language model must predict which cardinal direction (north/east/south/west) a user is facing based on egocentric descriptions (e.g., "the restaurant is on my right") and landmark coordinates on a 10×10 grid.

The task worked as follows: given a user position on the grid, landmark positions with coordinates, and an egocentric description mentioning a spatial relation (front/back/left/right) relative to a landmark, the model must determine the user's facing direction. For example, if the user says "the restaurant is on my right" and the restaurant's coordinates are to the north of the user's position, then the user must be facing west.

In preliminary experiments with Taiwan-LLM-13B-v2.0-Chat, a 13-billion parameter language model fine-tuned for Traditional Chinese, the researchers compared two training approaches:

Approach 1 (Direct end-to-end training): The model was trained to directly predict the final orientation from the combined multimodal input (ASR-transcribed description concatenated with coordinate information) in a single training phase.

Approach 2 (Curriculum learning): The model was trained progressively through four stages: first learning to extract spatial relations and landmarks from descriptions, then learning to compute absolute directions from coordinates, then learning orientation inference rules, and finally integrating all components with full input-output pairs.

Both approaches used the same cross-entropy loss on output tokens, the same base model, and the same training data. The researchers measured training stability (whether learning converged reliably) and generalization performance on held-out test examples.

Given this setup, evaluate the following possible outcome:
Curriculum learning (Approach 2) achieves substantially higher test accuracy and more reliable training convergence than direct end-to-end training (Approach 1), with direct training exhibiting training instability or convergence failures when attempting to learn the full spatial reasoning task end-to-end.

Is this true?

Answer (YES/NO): YES